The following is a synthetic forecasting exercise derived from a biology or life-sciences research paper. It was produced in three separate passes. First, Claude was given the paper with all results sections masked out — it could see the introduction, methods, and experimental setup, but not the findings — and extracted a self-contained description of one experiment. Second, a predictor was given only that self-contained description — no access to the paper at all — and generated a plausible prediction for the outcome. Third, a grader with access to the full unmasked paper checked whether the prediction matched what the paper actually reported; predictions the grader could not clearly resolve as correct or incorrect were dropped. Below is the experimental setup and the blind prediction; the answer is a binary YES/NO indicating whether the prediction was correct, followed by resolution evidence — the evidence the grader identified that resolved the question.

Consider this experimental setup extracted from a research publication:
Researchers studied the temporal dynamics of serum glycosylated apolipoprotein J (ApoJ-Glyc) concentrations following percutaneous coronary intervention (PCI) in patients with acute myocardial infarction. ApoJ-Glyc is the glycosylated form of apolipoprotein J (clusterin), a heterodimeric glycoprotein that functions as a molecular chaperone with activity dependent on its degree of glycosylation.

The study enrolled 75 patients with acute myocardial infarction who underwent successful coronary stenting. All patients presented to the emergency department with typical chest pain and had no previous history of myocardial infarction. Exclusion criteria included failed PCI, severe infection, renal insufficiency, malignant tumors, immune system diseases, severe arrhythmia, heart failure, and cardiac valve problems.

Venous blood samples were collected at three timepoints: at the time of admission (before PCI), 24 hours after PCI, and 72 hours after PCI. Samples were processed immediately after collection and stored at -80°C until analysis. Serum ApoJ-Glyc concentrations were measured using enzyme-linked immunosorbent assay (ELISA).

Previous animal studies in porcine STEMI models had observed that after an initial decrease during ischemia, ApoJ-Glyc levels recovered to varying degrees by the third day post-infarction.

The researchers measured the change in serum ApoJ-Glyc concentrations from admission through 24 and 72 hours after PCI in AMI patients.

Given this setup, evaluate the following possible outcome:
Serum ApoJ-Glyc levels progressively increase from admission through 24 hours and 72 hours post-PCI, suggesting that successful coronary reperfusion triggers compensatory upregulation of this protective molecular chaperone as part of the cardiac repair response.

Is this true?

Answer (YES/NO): NO